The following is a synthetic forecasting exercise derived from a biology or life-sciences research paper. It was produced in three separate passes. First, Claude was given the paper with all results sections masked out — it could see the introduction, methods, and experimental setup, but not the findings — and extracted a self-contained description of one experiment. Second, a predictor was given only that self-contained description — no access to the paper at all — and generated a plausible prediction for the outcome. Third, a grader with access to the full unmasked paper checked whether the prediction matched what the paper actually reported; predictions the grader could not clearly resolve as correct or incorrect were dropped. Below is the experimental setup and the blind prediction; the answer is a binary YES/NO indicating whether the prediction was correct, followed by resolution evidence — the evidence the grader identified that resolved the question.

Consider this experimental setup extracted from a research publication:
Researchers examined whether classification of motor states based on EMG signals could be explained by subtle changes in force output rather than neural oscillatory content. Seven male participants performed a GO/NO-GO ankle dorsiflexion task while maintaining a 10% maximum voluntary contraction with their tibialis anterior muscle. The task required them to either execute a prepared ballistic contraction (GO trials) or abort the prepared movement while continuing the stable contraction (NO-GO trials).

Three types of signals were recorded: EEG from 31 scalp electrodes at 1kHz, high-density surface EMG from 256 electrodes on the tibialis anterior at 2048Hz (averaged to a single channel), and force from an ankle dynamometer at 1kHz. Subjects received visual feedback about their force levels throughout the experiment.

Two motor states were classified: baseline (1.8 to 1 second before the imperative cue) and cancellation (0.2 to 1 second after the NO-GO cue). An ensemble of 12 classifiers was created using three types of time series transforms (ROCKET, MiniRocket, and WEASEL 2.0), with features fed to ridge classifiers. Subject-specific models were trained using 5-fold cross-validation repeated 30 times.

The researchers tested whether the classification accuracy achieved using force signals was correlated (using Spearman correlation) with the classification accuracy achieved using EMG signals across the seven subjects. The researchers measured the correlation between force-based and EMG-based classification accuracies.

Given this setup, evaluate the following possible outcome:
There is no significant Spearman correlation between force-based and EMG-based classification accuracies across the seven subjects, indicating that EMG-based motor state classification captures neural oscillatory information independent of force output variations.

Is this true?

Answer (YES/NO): YES